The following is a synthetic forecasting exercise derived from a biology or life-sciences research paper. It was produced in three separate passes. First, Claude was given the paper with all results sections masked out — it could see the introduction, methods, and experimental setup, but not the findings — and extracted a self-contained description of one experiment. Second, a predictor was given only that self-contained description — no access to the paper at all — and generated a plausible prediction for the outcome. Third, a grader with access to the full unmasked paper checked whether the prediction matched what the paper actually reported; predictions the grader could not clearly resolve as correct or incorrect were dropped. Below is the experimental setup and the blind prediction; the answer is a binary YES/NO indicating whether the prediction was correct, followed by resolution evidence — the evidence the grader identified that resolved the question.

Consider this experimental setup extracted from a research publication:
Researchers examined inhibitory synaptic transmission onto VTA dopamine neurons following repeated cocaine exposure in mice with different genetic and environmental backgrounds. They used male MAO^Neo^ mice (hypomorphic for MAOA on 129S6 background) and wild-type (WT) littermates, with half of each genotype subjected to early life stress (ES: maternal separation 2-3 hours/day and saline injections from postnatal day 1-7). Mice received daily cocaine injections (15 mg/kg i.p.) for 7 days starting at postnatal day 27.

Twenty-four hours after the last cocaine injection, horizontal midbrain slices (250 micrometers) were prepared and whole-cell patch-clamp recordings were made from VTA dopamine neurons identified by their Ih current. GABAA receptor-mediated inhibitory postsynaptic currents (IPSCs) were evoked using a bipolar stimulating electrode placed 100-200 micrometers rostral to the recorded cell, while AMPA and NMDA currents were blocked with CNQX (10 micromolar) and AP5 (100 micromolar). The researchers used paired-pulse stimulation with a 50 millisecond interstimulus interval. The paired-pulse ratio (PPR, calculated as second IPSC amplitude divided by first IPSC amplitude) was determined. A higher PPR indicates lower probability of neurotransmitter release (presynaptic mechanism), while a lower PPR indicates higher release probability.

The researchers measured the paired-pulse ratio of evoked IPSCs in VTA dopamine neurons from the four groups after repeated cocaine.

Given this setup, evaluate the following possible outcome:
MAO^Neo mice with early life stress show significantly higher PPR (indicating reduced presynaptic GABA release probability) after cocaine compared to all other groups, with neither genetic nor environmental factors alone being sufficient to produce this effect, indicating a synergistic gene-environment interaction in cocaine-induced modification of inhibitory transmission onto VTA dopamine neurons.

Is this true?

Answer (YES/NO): YES